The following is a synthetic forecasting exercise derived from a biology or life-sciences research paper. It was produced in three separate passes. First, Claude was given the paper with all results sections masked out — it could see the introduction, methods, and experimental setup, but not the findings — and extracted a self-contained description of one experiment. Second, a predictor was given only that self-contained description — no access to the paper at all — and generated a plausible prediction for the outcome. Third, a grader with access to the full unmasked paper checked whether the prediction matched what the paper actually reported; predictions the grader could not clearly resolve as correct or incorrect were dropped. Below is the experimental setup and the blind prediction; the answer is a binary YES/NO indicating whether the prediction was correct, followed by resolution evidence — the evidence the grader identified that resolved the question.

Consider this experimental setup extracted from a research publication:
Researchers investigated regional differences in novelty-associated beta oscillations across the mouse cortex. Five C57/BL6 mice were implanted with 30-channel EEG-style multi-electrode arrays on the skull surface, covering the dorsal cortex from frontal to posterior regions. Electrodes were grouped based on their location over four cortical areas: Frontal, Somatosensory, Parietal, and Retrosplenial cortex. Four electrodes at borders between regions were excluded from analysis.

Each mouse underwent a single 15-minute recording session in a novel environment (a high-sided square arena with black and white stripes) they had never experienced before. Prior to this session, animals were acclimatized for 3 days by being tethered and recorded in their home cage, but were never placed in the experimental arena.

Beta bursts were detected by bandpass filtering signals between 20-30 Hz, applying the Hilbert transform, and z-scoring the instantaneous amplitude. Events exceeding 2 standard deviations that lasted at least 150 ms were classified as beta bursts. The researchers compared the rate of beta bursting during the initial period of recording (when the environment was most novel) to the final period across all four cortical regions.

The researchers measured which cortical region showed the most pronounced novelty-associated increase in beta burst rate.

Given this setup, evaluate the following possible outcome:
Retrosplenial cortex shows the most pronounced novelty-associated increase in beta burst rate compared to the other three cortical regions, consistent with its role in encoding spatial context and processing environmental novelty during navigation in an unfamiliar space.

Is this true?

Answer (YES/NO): YES